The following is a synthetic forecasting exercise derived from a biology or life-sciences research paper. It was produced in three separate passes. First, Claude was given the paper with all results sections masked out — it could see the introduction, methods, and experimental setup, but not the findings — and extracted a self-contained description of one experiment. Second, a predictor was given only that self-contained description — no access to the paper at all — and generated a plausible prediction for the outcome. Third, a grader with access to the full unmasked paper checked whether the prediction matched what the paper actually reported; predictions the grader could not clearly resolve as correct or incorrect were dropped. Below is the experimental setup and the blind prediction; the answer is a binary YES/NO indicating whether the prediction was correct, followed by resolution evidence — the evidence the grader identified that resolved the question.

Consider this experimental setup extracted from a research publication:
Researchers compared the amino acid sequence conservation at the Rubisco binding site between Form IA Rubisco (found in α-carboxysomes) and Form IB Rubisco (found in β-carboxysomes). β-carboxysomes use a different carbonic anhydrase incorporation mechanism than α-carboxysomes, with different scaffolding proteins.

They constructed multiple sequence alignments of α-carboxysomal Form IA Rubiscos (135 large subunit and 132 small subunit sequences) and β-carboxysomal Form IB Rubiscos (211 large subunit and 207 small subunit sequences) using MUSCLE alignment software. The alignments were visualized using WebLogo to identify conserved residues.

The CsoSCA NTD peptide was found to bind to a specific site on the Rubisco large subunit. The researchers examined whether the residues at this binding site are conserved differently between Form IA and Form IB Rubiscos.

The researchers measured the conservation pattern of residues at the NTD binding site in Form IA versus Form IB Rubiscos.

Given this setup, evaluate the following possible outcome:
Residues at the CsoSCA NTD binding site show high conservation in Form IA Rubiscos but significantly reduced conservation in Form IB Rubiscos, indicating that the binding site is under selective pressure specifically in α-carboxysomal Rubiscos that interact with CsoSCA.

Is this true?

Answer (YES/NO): YES